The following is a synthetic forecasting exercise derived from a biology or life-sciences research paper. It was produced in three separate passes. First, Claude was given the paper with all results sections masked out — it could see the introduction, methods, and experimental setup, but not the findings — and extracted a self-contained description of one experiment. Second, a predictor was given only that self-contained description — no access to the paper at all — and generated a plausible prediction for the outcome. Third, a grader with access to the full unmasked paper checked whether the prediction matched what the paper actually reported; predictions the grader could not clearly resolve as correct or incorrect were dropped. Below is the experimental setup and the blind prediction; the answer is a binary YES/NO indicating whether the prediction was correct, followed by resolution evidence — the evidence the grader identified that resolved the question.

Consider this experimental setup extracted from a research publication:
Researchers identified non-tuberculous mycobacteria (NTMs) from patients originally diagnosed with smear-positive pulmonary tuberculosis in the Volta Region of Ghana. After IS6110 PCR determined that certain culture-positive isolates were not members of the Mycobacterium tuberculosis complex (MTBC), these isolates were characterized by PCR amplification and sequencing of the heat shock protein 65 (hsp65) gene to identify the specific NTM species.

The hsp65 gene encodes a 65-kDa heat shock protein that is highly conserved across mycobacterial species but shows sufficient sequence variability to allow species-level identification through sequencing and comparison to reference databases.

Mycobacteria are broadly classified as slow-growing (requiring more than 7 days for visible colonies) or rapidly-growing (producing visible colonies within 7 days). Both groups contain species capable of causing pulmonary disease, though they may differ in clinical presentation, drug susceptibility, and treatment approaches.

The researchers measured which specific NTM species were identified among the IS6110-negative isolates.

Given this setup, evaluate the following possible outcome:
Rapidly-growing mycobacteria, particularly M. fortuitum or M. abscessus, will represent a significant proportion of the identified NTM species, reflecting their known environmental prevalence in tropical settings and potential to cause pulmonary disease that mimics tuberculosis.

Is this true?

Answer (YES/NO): YES